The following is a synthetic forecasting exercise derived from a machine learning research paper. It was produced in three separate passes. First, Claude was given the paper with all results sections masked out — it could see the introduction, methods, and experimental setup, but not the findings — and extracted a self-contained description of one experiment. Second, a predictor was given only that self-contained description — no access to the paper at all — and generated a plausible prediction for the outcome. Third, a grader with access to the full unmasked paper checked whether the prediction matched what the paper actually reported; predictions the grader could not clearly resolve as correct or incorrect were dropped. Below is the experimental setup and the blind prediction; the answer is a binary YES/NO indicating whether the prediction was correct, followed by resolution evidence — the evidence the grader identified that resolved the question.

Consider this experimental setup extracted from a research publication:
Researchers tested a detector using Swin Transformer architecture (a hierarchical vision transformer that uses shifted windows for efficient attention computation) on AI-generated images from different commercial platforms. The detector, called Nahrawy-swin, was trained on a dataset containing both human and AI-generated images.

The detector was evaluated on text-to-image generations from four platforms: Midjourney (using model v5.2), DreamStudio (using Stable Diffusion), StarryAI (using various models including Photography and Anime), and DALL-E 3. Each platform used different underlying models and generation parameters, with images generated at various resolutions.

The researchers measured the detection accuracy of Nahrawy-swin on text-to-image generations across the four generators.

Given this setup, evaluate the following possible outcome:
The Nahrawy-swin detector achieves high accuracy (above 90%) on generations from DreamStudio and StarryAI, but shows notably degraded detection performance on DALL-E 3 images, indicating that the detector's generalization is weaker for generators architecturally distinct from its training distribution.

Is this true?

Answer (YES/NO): NO